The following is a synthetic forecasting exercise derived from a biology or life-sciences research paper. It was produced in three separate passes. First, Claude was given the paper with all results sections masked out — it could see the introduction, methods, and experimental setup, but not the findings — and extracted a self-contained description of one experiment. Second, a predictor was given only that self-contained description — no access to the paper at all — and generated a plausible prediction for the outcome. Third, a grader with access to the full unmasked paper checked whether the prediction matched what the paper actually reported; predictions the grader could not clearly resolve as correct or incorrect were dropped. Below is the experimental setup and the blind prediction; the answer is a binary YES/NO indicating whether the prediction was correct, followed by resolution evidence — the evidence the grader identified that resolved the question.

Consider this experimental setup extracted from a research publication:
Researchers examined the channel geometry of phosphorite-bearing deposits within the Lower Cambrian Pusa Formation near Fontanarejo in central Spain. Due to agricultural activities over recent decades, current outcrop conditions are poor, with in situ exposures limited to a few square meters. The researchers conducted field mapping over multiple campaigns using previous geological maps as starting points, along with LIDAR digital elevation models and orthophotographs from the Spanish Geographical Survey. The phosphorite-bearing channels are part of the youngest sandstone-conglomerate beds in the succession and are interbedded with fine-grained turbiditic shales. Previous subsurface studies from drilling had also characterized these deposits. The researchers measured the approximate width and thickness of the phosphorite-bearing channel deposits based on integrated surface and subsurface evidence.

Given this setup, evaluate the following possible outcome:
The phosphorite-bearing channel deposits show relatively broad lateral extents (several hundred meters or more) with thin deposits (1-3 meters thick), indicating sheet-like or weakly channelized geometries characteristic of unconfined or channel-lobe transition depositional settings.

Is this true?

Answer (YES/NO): NO